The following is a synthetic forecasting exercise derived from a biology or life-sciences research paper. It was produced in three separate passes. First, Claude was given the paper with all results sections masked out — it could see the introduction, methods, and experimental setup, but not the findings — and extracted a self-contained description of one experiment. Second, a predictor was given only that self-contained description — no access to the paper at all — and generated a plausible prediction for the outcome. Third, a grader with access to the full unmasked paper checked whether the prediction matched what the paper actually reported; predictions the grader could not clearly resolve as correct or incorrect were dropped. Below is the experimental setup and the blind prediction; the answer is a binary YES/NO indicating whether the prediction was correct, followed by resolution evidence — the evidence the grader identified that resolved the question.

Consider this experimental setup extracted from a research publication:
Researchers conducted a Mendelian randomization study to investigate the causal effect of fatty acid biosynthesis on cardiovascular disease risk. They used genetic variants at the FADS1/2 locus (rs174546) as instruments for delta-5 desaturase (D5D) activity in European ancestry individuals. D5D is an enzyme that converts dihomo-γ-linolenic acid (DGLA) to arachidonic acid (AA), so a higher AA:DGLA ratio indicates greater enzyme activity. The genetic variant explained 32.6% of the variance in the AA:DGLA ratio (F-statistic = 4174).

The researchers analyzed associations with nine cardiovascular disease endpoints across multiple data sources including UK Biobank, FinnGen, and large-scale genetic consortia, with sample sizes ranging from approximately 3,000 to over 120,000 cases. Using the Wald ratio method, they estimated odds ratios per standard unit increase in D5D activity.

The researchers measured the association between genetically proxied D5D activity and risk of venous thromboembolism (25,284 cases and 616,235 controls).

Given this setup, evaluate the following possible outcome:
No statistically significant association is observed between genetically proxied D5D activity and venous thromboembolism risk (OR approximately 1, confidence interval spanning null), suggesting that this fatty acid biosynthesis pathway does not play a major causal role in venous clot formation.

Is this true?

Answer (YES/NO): NO